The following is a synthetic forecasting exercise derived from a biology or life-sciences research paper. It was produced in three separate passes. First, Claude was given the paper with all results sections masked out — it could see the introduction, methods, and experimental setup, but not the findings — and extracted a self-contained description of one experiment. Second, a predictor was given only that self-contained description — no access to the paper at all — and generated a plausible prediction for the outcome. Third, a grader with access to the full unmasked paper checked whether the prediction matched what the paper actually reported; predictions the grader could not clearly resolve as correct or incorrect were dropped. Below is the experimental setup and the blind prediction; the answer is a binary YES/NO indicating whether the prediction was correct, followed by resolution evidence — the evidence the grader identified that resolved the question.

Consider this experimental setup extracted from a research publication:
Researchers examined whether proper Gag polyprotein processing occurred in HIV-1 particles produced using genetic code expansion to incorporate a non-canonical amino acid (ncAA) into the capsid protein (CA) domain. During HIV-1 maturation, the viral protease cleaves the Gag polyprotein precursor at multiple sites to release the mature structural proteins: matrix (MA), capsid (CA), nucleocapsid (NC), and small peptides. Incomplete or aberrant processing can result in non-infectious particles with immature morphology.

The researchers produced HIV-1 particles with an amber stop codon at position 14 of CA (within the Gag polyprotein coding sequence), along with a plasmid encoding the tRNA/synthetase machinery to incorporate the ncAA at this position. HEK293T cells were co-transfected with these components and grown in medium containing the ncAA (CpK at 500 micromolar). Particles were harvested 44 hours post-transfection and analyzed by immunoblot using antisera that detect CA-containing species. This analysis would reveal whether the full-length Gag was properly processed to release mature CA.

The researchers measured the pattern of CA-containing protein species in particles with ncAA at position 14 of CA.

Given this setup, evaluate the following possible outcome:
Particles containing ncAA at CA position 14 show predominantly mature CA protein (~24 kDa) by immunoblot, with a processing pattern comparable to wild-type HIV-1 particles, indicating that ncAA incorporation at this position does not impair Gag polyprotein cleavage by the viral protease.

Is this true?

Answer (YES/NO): YES